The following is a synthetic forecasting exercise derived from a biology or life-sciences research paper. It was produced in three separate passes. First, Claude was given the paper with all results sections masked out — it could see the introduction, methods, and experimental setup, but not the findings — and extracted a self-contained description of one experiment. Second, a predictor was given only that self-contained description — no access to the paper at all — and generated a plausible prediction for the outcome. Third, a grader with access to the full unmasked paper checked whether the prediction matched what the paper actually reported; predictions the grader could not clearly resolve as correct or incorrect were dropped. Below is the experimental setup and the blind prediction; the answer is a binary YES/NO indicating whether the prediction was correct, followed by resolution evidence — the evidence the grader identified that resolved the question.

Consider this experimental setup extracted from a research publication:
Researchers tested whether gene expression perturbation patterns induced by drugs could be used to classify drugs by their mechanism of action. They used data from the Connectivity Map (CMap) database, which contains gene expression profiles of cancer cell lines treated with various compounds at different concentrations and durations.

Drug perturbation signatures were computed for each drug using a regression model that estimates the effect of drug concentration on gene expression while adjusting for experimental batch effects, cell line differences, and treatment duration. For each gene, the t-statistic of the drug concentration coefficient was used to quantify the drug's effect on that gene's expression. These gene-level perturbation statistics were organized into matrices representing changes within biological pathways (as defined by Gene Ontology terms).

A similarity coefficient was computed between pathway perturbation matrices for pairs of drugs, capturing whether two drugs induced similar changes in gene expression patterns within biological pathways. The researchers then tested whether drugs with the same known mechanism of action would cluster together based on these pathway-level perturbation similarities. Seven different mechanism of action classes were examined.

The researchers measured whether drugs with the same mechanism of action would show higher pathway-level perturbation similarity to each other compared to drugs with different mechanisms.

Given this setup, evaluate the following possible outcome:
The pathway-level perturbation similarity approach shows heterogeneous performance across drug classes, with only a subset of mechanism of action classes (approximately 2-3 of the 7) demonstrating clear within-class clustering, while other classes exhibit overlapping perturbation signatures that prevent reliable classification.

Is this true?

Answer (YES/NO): NO